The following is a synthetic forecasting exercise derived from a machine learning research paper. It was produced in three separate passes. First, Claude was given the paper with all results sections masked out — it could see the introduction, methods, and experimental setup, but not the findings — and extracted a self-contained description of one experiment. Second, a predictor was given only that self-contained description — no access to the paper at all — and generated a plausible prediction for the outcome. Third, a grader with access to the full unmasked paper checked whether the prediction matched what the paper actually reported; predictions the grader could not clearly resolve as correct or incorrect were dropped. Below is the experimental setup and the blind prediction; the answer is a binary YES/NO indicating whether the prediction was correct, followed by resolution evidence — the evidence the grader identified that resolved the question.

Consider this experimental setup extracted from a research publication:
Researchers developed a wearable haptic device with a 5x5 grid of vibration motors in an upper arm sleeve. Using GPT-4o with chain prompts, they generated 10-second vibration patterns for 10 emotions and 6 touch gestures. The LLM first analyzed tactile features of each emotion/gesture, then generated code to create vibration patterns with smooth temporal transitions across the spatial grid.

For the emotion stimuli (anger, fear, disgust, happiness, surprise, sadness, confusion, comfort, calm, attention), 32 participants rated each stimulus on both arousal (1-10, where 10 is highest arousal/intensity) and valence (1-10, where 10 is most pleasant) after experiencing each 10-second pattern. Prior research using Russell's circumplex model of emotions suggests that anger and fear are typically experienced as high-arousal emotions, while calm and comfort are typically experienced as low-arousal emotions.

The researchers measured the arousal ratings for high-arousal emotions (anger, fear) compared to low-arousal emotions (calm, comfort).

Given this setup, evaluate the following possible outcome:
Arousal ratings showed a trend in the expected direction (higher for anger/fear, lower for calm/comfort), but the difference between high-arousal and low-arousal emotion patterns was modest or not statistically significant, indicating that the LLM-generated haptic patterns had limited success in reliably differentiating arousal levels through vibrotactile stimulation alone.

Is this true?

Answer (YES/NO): NO